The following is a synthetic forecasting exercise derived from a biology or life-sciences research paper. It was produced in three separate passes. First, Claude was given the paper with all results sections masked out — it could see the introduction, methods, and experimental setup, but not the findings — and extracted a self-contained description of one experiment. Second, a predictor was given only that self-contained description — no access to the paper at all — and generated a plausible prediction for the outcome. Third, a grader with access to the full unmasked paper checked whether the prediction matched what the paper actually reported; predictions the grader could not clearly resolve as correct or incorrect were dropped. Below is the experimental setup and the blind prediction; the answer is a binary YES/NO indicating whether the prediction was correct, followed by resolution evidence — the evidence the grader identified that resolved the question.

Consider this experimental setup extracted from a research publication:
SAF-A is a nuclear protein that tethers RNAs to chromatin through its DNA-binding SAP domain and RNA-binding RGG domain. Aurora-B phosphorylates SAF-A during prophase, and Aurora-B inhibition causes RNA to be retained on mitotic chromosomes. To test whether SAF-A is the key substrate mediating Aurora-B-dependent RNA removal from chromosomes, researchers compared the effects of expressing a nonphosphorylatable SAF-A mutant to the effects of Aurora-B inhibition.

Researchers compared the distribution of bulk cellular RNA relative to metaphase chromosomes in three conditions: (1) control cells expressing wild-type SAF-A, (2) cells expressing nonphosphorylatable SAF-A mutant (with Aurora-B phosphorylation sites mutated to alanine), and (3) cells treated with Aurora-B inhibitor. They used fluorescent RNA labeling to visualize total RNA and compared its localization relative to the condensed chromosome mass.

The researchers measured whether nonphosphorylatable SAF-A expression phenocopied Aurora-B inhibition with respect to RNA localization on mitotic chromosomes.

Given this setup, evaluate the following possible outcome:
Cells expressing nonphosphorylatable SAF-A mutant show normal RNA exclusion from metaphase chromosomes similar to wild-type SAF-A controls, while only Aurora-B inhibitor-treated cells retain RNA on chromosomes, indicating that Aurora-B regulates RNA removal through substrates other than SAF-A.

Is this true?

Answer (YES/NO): NO